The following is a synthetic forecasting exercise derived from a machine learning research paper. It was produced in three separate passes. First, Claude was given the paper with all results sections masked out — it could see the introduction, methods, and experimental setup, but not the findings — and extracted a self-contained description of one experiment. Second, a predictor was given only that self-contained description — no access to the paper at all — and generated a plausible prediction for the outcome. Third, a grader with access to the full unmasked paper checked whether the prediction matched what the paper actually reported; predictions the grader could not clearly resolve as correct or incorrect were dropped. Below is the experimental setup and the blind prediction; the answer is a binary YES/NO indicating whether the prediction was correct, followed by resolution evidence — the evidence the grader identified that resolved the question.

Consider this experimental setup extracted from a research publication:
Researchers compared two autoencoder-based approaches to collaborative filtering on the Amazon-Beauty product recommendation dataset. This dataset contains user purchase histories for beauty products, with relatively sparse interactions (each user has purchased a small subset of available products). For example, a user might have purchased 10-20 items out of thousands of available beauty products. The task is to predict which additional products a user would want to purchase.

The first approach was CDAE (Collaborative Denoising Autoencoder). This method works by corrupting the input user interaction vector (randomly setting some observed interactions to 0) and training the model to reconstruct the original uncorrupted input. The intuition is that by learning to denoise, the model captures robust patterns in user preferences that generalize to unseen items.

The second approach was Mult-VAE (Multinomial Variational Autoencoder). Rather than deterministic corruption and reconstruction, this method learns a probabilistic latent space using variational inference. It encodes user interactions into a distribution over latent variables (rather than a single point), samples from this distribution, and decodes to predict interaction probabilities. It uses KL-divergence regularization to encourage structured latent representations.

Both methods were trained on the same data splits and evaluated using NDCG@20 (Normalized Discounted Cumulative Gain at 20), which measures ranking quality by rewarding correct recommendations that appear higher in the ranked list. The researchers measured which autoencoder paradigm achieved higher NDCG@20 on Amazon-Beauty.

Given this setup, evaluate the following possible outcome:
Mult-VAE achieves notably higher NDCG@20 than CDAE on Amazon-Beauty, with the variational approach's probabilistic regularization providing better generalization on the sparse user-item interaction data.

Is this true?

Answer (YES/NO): YES